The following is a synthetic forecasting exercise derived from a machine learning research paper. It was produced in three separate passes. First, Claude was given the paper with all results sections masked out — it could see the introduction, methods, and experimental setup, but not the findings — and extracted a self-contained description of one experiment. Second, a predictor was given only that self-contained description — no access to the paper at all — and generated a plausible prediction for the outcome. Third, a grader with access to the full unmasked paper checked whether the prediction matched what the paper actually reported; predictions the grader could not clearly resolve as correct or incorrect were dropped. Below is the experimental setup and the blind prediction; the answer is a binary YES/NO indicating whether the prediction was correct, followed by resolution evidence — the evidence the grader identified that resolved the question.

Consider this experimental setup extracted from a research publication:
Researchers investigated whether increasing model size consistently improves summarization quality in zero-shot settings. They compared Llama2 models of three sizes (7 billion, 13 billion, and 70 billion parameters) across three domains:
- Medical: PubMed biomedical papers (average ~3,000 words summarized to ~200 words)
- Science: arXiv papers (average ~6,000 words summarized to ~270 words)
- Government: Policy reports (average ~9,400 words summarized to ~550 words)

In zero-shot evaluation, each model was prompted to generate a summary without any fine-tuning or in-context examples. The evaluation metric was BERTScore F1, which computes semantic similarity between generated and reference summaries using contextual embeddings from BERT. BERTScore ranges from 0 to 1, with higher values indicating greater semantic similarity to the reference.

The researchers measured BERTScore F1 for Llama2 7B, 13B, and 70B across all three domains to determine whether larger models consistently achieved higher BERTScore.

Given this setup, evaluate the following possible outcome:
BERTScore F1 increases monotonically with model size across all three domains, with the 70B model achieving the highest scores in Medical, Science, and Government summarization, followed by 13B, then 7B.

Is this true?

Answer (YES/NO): NO